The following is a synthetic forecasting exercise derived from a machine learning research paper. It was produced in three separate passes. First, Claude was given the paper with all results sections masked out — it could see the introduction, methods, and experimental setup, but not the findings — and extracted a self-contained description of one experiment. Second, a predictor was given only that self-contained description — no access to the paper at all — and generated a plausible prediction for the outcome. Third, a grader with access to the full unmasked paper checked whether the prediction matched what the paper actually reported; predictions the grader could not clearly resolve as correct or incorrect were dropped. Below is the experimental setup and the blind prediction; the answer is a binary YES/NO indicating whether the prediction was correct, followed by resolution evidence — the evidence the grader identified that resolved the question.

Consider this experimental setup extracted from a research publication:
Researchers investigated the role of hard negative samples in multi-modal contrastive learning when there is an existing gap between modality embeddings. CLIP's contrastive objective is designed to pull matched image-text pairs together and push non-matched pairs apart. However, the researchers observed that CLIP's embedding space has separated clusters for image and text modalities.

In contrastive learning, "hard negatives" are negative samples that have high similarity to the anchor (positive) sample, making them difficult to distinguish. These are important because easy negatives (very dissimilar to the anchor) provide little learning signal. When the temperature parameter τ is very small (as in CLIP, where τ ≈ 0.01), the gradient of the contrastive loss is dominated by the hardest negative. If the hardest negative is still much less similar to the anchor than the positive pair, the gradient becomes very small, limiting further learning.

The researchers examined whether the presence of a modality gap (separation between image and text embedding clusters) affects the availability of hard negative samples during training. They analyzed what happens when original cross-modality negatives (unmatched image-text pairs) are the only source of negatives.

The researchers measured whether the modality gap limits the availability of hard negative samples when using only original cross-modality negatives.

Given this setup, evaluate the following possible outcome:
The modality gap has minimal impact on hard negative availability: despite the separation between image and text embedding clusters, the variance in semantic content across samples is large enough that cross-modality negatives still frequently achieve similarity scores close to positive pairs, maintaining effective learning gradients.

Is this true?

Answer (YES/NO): NO